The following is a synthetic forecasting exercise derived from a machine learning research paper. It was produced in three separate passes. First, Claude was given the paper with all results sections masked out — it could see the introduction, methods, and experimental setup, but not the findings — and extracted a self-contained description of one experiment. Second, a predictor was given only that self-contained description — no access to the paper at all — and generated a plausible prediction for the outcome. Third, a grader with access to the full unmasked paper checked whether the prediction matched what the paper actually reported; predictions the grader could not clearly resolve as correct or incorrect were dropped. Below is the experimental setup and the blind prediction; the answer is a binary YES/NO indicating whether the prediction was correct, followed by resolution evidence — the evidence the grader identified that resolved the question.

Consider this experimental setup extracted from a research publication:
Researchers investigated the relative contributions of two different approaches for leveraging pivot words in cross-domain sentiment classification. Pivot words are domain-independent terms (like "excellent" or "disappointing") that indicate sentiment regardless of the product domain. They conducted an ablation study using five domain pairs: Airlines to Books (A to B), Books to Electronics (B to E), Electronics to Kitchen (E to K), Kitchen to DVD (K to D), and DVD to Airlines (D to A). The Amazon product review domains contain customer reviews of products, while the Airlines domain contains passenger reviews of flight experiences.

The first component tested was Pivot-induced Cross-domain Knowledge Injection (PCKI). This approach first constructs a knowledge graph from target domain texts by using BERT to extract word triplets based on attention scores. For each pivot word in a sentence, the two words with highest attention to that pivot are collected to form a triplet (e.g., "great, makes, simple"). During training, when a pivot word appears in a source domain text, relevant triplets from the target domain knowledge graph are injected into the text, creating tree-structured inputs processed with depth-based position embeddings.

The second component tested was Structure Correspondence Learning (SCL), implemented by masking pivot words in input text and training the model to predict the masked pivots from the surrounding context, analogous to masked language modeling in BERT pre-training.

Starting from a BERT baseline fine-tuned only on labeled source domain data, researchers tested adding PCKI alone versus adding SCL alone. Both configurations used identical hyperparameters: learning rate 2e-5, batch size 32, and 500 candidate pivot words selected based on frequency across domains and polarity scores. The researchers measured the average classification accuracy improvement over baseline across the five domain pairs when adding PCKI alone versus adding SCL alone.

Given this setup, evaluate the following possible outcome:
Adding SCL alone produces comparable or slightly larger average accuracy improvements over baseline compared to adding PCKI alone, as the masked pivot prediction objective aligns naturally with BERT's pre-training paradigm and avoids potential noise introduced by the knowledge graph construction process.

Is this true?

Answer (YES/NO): NO